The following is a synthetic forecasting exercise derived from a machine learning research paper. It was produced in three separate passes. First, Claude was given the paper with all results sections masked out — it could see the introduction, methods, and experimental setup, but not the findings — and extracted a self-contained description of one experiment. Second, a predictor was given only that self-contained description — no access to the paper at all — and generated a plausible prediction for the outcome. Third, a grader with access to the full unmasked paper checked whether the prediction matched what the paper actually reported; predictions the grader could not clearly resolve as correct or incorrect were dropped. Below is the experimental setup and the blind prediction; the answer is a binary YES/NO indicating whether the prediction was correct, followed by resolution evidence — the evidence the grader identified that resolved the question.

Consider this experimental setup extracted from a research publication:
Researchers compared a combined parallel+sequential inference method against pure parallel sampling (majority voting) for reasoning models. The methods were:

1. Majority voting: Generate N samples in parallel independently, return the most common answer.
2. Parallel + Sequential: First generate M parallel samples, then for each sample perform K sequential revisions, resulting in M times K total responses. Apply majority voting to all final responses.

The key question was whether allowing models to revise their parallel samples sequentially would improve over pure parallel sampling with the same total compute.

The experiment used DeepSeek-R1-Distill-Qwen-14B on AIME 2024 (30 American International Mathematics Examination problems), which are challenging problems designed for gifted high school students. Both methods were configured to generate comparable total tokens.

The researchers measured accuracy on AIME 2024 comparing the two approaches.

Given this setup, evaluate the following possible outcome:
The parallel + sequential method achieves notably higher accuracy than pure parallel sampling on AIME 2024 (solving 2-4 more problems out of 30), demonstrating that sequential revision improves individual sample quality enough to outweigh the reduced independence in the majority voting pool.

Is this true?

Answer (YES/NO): NO